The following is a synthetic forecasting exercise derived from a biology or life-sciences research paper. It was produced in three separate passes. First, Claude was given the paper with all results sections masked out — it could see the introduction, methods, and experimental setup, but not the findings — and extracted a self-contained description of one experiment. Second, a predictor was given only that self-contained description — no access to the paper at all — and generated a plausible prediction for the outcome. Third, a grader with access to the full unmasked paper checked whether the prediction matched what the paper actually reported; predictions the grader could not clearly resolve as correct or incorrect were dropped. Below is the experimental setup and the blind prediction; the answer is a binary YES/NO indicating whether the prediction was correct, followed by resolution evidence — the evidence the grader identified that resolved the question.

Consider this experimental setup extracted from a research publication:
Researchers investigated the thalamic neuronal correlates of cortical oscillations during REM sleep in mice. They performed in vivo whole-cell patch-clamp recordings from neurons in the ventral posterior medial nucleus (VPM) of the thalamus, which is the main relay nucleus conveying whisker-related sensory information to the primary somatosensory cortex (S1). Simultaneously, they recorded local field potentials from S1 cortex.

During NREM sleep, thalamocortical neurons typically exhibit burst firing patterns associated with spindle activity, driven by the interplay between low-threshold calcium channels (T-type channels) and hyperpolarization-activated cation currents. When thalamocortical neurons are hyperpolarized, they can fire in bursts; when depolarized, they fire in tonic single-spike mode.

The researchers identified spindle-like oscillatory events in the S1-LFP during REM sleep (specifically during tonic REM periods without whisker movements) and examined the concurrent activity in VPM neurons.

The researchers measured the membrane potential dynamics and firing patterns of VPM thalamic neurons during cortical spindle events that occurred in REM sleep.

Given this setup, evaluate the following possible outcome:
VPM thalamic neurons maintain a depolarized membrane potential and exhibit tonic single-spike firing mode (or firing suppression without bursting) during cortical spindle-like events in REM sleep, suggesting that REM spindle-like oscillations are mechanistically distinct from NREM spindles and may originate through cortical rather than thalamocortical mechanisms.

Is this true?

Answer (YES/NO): NO